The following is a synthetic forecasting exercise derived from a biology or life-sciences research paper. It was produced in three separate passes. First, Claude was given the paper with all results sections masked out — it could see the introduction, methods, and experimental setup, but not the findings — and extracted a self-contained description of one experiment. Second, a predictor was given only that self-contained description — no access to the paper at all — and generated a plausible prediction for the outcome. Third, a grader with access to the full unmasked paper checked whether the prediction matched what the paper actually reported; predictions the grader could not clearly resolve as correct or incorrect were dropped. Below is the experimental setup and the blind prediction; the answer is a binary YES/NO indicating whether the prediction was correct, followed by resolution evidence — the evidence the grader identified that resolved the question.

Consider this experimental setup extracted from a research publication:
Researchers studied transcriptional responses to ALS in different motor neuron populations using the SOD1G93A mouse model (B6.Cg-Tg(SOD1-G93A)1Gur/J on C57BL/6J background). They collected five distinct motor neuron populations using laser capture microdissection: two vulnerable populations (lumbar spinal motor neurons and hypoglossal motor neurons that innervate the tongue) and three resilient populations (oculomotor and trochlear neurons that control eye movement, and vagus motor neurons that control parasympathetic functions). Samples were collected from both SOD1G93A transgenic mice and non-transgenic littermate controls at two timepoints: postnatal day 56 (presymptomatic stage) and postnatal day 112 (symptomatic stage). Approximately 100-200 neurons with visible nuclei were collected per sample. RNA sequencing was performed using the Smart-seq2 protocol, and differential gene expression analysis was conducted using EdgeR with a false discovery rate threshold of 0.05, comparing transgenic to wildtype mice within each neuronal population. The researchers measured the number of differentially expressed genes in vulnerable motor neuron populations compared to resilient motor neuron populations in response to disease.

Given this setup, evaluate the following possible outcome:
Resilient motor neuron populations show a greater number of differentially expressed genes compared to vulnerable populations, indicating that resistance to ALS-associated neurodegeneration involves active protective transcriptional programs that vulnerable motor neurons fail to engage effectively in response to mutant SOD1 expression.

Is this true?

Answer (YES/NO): NO